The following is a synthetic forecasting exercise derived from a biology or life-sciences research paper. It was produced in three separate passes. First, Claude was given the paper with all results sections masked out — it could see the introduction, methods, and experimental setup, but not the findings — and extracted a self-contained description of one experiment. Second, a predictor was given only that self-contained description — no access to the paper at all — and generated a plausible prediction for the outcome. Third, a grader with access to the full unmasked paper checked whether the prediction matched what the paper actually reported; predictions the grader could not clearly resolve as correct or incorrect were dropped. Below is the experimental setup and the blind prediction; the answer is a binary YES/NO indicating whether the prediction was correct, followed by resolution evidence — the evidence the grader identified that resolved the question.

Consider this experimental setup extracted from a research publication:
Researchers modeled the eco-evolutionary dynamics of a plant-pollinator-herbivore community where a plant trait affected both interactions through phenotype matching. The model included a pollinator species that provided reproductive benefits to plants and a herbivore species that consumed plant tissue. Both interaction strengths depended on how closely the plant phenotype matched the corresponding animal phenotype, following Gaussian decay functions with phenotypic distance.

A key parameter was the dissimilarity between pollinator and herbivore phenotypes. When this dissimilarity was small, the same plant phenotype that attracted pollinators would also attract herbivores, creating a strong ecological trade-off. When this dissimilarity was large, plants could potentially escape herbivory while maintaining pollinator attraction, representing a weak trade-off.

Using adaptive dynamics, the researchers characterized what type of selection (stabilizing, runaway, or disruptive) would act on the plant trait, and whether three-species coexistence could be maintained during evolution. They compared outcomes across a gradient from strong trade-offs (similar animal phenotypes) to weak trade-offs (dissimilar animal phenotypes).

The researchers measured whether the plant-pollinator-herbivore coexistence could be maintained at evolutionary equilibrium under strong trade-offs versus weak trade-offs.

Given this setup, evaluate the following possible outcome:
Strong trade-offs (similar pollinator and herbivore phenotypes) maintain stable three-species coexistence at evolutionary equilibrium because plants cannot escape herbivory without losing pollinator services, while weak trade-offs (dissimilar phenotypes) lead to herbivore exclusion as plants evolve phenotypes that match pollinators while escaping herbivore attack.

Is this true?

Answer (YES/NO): NO